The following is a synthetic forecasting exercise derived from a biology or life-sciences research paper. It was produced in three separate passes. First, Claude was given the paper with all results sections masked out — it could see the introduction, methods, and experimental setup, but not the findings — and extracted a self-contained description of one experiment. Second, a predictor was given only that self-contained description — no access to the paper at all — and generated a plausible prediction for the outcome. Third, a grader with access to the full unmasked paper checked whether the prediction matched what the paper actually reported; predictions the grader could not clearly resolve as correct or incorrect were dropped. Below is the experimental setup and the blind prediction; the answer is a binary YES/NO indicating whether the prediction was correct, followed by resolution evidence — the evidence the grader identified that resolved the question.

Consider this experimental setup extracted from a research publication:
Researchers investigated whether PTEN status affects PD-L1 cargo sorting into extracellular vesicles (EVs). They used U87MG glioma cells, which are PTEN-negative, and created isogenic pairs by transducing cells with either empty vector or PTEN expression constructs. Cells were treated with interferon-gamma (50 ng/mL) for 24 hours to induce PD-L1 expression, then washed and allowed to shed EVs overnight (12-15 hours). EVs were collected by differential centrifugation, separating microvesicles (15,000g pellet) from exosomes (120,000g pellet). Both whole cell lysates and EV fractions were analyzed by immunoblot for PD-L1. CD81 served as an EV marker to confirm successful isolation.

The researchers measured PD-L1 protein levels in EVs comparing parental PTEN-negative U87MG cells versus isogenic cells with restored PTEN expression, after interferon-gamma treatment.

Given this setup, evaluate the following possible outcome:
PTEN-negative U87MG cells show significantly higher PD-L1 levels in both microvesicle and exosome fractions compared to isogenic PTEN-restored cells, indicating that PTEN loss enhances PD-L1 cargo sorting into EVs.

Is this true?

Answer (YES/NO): YES